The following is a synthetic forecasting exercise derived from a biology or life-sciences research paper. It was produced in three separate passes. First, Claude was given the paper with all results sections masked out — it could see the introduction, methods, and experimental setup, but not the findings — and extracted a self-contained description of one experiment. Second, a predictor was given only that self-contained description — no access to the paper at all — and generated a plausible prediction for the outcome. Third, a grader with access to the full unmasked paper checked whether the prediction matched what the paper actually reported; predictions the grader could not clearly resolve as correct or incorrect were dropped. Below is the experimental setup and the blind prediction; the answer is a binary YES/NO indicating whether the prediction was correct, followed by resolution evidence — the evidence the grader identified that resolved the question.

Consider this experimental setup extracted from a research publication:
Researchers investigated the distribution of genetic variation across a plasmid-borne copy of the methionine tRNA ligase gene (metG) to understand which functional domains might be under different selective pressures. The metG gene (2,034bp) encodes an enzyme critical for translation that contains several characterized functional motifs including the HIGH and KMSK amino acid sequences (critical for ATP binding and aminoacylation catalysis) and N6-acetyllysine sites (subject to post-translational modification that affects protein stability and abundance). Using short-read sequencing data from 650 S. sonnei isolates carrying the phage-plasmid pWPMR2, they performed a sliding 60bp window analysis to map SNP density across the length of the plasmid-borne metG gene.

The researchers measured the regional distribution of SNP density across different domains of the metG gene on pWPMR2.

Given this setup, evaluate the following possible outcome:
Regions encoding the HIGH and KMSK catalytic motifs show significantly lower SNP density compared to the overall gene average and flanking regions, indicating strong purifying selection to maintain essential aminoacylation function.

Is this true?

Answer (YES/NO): YES